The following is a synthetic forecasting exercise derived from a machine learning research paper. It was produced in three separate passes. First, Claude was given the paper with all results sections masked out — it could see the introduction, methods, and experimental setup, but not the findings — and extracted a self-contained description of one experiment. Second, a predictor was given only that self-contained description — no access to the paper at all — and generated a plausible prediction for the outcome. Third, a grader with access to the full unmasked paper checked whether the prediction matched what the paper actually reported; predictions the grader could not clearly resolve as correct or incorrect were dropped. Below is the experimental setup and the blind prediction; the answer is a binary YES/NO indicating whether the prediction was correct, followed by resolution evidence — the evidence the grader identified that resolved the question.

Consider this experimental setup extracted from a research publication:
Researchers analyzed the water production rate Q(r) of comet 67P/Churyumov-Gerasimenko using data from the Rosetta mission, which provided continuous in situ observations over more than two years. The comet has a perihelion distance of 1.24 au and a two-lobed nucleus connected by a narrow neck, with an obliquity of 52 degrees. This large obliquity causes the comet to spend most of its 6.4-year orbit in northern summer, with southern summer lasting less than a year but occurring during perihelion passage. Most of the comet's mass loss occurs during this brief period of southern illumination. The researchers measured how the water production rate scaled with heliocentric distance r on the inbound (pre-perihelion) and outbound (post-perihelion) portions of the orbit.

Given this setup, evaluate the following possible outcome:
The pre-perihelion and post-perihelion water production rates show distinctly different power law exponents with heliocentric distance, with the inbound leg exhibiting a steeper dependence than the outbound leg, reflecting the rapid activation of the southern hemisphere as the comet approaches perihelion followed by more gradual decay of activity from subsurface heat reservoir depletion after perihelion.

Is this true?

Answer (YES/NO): NO